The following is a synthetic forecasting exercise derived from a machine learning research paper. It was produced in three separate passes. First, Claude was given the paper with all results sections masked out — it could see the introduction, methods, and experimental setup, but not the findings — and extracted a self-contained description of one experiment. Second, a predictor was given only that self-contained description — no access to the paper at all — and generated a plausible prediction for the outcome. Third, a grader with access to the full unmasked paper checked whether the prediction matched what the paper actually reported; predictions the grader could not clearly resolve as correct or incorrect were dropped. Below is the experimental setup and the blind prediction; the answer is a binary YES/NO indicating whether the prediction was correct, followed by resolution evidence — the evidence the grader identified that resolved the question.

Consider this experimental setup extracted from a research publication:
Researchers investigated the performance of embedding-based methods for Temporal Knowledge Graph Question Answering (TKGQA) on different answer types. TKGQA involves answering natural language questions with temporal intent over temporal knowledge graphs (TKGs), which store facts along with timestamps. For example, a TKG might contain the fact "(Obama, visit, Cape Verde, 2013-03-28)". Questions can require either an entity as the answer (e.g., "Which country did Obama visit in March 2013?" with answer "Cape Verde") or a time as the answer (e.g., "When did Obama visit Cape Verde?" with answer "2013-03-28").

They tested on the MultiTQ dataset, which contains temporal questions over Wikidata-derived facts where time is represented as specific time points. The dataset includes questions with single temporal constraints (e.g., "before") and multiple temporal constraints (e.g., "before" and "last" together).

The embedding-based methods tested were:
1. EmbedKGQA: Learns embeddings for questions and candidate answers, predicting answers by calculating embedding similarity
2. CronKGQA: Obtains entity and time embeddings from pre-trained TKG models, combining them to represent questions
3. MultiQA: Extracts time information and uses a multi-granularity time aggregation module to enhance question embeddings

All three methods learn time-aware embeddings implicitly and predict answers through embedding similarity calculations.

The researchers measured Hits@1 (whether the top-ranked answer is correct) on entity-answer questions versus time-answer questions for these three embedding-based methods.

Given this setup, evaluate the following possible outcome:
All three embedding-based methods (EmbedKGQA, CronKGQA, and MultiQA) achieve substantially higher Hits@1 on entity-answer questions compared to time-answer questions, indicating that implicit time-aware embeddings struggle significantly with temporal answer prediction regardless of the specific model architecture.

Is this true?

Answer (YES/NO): YES